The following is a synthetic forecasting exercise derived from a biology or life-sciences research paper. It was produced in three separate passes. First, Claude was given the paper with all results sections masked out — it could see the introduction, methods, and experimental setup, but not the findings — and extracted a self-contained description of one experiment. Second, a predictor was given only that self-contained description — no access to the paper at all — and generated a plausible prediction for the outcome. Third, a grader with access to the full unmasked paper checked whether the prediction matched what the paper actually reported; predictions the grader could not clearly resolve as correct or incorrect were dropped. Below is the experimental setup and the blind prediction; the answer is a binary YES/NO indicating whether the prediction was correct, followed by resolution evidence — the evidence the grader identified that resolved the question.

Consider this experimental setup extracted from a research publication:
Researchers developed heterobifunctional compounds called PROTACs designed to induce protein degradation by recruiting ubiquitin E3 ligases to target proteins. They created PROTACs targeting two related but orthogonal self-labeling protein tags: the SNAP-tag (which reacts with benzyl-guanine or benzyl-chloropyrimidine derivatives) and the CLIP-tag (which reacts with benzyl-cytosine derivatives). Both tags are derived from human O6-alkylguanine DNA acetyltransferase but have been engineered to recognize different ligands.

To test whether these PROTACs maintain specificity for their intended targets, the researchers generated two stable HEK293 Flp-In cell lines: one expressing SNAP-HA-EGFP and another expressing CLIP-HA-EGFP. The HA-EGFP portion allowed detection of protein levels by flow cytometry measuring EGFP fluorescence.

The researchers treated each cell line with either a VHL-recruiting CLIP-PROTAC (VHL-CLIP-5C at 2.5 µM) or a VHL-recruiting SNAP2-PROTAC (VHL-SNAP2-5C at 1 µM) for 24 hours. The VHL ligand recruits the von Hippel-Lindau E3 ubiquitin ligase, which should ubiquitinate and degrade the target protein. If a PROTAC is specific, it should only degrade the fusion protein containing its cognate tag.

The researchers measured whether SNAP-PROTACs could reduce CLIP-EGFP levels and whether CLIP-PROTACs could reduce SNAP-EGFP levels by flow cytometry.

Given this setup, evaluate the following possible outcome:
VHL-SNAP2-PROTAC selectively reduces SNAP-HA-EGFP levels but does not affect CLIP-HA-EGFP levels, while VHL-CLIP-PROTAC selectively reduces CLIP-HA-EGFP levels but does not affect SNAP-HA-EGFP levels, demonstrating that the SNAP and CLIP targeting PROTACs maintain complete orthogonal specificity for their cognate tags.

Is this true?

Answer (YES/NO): NO